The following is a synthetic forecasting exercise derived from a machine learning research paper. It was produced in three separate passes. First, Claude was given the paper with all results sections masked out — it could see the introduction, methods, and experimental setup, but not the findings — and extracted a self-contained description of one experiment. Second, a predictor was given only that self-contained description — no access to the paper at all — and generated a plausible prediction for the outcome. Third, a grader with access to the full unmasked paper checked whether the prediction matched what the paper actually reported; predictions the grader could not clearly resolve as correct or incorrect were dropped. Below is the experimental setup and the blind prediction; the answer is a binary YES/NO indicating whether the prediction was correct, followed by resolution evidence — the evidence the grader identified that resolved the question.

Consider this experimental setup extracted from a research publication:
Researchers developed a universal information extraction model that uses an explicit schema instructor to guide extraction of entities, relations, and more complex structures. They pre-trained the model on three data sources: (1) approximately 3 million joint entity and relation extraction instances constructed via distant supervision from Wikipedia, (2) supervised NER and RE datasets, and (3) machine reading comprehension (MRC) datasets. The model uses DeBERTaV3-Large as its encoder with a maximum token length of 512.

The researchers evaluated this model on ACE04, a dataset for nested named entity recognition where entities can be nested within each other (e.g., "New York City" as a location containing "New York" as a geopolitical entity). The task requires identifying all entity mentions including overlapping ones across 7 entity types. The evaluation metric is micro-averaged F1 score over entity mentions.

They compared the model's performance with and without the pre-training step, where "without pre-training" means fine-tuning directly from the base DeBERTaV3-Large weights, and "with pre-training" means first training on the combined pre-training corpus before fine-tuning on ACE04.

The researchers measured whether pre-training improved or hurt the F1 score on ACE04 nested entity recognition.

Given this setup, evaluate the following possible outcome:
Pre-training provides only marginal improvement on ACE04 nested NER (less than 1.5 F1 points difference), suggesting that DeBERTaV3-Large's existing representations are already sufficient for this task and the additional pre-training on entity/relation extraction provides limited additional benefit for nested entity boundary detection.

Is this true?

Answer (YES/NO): NO